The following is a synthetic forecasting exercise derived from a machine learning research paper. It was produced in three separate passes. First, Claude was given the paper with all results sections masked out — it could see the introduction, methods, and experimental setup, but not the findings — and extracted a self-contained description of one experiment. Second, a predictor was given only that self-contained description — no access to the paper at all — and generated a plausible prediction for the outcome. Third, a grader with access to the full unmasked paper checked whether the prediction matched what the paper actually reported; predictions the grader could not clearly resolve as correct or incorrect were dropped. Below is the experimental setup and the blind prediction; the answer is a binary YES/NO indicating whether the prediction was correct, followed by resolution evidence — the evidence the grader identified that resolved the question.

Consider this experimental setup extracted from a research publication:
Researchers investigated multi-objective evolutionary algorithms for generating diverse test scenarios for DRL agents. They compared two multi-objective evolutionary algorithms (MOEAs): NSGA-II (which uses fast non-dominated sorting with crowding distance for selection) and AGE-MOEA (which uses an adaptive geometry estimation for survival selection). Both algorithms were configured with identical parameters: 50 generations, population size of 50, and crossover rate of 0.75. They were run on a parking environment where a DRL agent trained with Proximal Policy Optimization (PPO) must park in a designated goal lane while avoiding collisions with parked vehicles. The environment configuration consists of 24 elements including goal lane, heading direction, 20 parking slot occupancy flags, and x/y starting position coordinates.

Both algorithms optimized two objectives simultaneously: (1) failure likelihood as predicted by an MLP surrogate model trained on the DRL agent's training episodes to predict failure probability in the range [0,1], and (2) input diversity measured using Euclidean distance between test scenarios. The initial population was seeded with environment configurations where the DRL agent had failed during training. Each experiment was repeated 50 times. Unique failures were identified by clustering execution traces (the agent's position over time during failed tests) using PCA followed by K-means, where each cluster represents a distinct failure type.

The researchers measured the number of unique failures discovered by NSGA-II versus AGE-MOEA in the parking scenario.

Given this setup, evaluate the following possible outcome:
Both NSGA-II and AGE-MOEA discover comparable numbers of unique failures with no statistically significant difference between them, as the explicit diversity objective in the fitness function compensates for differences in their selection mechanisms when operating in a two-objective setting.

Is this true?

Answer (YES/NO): NO